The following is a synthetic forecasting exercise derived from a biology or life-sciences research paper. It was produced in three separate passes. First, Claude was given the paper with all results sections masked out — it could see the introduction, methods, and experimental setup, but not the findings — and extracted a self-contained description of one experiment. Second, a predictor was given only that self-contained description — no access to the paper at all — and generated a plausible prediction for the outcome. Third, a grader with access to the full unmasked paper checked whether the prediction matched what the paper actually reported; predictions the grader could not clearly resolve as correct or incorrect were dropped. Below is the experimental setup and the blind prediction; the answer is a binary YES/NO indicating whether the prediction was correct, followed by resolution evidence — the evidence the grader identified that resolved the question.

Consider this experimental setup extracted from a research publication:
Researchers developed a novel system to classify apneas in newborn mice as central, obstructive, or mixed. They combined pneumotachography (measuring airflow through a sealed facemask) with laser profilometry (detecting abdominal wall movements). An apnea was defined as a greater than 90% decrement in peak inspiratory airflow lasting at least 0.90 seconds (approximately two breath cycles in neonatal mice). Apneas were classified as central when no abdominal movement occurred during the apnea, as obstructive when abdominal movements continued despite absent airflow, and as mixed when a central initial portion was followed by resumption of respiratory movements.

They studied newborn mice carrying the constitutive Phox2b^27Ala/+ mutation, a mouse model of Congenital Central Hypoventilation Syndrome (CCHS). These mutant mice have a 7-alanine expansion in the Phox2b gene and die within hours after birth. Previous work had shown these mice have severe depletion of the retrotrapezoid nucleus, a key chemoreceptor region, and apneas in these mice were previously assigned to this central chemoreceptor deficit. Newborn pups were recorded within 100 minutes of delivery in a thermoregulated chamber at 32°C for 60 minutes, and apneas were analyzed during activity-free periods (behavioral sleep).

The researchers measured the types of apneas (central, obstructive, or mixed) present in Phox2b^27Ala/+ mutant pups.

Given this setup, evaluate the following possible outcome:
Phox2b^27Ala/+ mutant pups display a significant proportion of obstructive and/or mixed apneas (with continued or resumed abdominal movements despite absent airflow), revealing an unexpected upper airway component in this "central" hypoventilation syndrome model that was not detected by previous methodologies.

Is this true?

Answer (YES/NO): YES